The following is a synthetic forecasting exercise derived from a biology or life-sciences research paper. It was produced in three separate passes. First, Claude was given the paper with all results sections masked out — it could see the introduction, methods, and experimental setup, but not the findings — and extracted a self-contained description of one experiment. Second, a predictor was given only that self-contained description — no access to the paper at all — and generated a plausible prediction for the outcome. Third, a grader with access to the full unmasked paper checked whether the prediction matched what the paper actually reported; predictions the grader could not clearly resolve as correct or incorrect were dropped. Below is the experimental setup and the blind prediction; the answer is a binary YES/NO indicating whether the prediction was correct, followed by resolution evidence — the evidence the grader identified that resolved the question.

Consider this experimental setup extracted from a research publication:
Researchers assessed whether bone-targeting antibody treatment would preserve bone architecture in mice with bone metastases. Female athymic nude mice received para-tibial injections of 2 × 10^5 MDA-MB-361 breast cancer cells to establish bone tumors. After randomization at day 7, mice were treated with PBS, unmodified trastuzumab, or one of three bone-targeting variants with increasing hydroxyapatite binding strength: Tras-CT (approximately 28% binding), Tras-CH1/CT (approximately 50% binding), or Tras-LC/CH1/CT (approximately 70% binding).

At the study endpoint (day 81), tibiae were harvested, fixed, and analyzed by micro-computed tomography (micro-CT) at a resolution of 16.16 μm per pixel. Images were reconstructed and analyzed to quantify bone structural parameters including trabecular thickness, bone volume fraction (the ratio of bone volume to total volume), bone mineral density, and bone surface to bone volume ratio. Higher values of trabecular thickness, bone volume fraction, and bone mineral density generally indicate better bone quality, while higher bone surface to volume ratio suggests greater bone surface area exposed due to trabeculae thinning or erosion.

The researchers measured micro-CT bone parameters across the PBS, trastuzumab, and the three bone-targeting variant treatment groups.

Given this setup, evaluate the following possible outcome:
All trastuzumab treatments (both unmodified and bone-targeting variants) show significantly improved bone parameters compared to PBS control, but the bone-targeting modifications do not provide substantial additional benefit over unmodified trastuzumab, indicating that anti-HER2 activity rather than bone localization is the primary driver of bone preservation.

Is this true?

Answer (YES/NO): NO